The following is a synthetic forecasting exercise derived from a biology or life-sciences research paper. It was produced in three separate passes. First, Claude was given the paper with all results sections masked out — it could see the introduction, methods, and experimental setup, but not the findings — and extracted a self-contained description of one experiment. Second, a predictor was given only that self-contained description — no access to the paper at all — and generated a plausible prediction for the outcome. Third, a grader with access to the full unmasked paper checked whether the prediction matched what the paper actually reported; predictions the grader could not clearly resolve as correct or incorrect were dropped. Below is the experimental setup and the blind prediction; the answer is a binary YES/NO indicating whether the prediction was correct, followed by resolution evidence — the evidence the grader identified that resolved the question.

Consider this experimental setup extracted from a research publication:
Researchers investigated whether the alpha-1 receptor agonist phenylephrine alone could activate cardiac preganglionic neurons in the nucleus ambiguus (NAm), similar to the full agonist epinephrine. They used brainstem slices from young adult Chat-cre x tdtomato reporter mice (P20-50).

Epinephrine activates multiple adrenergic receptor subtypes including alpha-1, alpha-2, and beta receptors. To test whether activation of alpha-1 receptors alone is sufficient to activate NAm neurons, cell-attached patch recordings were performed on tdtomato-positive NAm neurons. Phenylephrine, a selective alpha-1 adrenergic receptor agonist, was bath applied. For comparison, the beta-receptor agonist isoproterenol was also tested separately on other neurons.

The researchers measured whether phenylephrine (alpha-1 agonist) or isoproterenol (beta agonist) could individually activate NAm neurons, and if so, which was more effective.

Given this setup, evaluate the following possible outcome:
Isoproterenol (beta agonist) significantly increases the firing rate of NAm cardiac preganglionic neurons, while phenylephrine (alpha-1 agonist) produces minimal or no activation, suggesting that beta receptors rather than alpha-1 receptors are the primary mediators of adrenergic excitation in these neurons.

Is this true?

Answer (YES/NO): NO